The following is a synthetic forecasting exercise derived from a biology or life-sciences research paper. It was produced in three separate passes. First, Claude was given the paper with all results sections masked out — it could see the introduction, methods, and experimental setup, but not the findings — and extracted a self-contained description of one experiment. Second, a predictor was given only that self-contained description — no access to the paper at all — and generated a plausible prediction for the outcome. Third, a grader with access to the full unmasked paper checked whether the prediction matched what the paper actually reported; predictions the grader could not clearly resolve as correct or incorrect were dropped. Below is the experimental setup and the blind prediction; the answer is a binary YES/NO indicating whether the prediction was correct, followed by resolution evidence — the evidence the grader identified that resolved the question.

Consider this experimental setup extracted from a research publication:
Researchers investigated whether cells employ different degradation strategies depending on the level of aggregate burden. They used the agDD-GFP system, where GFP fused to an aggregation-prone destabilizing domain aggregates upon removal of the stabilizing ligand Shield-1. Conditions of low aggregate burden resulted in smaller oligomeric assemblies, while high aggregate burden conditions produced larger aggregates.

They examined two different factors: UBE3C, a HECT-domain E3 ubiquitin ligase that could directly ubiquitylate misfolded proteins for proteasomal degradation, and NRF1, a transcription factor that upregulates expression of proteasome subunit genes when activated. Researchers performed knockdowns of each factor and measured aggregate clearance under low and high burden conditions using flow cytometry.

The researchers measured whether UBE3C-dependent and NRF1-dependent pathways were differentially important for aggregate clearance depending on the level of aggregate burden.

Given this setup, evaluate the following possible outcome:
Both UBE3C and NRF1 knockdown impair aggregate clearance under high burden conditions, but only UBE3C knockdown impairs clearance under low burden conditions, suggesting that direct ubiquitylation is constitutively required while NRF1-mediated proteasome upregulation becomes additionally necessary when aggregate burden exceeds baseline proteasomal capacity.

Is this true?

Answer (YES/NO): YES